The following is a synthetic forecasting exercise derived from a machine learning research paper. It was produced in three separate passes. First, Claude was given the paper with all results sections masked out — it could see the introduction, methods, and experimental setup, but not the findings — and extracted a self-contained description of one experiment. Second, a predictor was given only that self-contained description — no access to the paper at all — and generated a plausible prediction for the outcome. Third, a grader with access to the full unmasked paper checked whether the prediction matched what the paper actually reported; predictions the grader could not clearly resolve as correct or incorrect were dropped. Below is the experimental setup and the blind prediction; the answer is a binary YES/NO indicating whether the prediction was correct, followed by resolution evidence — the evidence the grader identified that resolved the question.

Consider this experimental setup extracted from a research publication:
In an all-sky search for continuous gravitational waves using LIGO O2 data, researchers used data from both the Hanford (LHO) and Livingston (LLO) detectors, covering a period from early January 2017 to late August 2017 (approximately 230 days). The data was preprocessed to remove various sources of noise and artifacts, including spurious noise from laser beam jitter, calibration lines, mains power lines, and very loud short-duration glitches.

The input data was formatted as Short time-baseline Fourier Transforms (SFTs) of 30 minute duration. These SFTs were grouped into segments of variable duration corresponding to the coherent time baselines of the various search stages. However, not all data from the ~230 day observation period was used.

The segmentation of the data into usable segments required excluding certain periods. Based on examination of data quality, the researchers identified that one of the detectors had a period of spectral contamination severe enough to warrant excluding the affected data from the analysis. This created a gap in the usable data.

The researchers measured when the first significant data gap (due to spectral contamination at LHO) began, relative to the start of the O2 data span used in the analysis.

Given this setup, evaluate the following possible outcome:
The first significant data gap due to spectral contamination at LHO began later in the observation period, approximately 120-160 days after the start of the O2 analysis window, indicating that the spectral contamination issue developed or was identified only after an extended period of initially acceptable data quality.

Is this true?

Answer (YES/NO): NO